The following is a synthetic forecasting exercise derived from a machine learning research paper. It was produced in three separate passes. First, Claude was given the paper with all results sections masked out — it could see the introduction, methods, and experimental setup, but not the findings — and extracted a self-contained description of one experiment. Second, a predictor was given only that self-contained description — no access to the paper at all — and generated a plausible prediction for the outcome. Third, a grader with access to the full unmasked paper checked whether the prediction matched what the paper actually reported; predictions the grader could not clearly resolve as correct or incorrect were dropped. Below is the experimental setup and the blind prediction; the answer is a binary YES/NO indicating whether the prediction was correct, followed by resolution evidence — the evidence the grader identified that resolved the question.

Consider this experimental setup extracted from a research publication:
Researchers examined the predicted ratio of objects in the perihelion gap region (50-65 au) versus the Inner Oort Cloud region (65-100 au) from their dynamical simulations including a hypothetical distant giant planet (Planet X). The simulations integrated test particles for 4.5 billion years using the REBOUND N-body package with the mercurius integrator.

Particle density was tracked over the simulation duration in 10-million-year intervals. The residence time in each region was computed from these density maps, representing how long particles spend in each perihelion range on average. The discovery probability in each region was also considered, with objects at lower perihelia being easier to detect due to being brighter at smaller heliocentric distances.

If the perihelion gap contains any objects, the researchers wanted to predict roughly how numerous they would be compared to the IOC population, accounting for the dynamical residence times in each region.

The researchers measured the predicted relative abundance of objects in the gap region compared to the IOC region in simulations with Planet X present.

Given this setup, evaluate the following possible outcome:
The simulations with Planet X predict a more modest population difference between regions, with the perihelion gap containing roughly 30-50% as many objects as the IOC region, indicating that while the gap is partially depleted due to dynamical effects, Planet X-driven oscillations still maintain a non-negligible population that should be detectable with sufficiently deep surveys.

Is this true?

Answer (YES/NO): NO